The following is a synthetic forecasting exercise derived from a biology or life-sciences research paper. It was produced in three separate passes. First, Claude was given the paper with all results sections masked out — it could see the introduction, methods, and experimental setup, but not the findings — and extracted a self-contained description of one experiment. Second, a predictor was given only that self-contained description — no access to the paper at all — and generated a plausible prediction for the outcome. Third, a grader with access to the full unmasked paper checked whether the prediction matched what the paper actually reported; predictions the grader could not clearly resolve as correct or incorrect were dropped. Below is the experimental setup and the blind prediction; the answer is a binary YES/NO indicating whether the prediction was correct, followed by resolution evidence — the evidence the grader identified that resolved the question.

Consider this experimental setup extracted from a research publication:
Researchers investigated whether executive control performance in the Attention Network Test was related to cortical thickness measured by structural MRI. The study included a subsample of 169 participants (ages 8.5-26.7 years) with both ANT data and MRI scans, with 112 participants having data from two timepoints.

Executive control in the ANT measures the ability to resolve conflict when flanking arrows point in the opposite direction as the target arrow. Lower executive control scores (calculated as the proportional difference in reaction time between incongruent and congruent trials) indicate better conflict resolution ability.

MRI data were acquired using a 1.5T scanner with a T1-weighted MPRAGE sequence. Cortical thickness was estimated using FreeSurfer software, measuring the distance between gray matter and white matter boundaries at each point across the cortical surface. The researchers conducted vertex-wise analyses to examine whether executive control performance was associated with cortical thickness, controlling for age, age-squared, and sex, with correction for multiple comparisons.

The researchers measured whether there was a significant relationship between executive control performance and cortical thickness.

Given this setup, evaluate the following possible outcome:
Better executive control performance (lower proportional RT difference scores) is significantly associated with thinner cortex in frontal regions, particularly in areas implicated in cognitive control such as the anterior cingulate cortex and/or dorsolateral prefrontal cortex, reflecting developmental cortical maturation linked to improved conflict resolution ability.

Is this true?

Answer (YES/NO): NO